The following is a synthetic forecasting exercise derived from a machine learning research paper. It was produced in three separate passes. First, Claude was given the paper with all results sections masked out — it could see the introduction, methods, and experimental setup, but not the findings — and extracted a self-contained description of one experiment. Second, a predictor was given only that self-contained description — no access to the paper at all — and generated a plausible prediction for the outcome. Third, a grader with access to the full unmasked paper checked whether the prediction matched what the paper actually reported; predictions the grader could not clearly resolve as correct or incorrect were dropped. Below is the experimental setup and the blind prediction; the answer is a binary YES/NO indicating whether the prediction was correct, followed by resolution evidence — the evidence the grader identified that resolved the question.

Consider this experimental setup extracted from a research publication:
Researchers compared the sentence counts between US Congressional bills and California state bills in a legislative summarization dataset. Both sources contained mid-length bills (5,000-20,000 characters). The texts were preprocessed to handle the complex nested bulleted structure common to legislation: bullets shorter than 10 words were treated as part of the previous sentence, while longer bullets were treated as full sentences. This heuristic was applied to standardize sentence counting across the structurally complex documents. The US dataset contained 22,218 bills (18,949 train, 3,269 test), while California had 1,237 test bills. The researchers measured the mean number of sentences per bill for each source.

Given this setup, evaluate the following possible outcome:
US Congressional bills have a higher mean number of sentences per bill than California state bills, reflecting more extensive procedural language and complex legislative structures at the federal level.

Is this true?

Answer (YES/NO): NO